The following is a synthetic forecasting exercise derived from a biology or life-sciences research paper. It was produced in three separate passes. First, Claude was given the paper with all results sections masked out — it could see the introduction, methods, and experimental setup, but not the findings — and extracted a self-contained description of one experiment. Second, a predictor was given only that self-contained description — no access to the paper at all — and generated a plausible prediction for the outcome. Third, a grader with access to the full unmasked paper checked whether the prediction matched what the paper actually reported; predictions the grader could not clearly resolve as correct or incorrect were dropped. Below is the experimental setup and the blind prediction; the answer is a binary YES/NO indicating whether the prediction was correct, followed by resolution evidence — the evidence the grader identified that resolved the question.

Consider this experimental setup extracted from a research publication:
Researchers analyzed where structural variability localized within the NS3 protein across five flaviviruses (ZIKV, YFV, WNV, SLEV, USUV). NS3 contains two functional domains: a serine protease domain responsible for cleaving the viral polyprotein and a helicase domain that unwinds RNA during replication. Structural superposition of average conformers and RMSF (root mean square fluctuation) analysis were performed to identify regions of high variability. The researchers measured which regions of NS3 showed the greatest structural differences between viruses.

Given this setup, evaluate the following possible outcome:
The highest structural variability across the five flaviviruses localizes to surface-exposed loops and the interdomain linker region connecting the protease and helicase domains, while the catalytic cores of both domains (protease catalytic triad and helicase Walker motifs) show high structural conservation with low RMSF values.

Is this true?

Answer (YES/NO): YES